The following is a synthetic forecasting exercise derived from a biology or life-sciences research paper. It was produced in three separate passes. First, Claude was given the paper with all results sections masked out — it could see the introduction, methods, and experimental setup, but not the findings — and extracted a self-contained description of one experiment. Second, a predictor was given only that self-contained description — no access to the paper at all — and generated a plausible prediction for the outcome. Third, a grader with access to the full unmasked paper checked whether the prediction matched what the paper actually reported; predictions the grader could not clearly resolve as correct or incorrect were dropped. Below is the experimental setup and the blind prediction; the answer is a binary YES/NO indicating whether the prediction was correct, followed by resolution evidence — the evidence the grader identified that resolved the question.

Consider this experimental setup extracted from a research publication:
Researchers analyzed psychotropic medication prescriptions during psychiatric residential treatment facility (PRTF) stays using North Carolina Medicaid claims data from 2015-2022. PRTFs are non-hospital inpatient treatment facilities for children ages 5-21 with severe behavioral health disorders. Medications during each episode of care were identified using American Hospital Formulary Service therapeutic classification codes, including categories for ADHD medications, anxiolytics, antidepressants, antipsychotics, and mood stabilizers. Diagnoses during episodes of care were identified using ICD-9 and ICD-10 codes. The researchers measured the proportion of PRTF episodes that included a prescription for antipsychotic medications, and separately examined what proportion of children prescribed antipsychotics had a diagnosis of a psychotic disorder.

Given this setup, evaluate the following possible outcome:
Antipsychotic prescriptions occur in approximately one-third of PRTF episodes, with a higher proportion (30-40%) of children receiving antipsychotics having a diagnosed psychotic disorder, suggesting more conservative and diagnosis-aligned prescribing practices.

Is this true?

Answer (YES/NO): NO